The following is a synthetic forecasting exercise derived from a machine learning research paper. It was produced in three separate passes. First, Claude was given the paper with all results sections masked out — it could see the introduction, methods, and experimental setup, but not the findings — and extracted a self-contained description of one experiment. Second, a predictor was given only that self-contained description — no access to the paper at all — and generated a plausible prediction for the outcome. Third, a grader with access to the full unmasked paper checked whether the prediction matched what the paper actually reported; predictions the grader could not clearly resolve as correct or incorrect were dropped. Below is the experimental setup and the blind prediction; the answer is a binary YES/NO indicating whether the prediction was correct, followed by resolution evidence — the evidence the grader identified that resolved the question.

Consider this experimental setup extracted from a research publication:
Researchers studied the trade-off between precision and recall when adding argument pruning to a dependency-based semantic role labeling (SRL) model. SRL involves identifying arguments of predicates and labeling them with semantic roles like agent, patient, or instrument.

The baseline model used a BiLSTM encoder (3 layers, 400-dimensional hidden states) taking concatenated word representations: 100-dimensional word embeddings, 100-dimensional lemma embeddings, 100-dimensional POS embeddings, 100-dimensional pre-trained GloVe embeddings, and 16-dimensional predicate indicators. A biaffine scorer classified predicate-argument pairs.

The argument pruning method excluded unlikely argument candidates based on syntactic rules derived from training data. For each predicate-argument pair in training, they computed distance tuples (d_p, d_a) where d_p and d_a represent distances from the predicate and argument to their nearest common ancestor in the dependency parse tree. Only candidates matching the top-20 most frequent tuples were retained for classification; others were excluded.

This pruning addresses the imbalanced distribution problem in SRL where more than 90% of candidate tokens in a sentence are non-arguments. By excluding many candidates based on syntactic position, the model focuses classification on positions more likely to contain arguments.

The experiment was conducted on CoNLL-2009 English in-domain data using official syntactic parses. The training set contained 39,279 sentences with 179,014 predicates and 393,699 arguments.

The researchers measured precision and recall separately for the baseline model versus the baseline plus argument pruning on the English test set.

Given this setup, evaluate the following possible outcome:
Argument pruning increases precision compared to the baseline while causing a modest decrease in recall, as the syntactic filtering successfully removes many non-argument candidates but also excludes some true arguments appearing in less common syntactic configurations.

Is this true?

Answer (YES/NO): NO